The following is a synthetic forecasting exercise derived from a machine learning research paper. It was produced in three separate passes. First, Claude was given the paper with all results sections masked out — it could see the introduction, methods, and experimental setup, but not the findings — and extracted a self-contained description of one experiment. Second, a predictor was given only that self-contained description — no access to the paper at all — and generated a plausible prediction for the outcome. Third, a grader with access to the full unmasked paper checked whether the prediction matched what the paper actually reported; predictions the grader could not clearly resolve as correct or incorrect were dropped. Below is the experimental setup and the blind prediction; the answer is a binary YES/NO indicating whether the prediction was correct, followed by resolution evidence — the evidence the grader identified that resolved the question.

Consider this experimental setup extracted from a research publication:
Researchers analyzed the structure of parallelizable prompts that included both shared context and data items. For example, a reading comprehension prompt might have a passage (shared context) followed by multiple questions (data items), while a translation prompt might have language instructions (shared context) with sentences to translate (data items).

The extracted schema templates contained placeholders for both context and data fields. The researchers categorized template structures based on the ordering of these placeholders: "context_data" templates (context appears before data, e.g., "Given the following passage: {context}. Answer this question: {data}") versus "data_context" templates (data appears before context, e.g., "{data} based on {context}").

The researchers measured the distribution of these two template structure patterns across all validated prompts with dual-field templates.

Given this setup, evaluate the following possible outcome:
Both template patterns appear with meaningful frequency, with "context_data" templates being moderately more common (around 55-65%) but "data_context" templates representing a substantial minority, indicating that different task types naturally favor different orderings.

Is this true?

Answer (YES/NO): NO